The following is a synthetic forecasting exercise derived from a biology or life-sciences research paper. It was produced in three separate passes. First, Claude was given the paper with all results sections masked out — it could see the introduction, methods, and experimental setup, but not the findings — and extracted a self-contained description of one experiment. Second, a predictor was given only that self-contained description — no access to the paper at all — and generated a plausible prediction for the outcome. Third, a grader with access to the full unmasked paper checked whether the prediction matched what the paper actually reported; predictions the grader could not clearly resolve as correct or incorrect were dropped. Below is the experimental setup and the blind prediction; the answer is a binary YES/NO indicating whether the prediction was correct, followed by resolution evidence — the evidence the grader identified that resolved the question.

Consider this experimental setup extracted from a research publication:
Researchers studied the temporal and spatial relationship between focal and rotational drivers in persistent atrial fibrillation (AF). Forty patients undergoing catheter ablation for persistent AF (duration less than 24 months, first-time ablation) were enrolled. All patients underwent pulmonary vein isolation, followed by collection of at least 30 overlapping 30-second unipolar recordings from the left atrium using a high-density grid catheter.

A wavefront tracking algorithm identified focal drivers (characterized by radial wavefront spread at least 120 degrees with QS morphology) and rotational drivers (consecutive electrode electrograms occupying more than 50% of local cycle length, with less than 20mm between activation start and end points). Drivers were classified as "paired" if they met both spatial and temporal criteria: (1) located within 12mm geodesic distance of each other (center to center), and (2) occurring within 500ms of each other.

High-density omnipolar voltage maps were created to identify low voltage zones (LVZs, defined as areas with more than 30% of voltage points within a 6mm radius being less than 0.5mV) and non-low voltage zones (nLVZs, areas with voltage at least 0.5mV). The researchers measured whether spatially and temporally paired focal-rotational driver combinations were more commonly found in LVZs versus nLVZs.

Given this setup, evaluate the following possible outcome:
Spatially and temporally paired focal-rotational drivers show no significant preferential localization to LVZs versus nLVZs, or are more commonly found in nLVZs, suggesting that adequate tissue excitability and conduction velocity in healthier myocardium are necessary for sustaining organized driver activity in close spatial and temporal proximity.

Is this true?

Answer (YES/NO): NO